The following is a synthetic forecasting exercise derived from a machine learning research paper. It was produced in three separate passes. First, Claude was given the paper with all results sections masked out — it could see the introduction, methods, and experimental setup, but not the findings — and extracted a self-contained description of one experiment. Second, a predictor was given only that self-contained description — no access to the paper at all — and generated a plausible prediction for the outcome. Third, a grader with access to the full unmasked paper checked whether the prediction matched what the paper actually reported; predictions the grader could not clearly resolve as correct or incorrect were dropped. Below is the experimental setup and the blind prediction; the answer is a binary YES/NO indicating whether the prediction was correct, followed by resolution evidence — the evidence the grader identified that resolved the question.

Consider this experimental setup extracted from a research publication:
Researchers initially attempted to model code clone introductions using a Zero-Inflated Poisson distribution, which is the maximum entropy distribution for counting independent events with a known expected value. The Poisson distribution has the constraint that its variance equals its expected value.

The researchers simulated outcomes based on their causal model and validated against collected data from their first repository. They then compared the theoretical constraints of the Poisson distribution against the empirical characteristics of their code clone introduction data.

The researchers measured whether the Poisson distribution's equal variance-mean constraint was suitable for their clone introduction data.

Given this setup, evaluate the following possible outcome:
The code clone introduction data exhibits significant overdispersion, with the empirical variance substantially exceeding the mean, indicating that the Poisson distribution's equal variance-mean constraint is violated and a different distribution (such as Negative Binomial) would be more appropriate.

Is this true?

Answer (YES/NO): YES